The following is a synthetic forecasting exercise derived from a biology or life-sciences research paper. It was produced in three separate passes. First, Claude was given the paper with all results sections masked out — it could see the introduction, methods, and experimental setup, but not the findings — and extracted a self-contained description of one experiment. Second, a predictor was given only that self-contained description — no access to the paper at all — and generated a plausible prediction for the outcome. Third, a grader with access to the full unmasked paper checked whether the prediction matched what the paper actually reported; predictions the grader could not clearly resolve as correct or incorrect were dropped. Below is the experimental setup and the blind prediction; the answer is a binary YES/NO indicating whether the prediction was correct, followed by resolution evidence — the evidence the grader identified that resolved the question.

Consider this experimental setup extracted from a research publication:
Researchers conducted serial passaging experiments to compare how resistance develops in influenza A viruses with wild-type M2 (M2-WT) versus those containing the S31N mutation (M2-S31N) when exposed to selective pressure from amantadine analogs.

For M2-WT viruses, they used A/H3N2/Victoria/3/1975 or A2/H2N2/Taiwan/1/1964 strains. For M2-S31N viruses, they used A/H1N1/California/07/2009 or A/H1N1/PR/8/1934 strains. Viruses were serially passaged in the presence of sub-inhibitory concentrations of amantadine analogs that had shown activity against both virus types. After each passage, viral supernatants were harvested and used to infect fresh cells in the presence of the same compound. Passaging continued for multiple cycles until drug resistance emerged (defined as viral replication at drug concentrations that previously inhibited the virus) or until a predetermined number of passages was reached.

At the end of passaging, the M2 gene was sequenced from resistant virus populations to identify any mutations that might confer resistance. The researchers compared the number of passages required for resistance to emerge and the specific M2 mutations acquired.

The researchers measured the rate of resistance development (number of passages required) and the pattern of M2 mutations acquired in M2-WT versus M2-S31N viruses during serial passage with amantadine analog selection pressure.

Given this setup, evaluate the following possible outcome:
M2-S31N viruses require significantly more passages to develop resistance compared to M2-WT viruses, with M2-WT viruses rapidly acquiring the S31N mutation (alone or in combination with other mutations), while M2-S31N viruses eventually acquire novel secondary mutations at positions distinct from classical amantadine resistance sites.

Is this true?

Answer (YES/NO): NO